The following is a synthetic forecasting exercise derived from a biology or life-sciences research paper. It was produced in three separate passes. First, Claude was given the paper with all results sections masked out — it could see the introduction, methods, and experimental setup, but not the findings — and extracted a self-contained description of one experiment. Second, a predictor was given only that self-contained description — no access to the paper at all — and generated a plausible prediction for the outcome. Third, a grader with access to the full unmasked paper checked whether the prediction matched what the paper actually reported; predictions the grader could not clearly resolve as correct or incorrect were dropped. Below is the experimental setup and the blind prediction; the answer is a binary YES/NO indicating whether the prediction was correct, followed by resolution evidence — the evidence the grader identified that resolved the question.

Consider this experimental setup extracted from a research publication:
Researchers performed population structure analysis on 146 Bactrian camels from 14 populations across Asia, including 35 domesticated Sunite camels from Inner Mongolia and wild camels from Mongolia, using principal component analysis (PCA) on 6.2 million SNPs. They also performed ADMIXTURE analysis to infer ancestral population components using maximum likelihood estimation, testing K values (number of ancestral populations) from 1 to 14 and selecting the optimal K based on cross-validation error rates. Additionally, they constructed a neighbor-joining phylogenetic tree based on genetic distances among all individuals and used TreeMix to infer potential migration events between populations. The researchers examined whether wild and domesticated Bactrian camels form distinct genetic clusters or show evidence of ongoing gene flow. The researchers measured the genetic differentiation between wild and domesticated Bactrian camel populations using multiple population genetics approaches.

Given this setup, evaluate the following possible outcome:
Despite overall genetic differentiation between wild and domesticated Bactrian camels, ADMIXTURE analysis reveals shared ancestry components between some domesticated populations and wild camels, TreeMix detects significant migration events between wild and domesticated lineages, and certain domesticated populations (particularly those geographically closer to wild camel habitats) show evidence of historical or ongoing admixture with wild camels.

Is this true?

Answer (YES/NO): NO